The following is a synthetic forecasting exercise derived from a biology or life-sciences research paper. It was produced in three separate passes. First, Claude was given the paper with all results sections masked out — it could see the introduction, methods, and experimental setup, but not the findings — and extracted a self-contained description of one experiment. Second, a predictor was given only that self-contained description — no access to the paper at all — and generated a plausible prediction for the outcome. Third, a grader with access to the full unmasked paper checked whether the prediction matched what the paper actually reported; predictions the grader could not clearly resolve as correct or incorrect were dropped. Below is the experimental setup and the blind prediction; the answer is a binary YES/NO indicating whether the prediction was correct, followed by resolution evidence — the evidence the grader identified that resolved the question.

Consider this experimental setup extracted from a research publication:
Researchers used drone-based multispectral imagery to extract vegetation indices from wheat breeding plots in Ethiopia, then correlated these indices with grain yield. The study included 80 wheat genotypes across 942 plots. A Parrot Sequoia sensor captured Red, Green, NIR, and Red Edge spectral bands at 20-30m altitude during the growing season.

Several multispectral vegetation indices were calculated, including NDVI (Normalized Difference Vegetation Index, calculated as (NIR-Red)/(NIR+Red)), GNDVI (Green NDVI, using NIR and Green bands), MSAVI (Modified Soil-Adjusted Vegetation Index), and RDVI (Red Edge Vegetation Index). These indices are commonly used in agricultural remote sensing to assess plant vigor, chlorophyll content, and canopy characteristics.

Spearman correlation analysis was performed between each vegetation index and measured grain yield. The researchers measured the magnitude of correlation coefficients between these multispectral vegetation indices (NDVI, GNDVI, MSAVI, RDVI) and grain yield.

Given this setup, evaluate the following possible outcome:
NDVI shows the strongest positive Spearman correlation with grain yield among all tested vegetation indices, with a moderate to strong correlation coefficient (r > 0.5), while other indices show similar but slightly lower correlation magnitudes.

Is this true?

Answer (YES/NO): NO